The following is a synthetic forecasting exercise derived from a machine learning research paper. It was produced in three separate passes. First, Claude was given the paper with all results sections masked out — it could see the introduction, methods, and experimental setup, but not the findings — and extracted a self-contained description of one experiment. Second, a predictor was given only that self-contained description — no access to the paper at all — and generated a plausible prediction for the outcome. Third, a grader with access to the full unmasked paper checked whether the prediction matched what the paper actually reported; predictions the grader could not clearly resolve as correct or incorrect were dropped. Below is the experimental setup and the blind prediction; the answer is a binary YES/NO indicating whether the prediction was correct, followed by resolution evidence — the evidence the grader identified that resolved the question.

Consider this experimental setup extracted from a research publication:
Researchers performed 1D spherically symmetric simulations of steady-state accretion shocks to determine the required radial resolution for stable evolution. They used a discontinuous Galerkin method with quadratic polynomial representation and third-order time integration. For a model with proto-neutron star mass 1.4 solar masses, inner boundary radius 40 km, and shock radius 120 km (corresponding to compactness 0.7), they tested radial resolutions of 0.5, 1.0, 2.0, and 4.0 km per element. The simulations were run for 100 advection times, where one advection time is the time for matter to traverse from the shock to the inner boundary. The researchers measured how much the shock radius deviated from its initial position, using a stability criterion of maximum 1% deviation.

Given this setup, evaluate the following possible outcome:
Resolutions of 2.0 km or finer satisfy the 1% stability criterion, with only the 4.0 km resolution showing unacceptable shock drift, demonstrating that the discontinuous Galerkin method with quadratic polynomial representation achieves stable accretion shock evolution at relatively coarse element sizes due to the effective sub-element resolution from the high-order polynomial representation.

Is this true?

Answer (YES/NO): NO